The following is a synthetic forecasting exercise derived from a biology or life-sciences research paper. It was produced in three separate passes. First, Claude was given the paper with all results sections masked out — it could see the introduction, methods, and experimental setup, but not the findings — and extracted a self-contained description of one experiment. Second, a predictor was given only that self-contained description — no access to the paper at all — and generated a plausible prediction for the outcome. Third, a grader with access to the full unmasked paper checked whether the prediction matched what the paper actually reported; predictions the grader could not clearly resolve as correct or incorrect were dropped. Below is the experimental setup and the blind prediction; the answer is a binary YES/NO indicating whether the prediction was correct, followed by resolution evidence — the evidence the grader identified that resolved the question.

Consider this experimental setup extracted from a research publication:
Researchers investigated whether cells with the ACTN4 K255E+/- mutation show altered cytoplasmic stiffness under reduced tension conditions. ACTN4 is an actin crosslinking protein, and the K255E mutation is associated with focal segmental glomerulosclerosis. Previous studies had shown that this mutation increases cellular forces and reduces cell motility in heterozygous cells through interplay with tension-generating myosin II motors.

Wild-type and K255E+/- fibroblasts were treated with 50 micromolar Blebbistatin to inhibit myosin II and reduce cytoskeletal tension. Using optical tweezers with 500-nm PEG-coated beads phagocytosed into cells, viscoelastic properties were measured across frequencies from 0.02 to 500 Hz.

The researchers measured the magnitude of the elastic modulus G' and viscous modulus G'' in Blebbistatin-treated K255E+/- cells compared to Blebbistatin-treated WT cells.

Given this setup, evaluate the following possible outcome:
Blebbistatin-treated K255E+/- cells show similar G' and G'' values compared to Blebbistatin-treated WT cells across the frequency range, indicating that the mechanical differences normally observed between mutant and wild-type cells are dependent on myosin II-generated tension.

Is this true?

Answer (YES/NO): NO